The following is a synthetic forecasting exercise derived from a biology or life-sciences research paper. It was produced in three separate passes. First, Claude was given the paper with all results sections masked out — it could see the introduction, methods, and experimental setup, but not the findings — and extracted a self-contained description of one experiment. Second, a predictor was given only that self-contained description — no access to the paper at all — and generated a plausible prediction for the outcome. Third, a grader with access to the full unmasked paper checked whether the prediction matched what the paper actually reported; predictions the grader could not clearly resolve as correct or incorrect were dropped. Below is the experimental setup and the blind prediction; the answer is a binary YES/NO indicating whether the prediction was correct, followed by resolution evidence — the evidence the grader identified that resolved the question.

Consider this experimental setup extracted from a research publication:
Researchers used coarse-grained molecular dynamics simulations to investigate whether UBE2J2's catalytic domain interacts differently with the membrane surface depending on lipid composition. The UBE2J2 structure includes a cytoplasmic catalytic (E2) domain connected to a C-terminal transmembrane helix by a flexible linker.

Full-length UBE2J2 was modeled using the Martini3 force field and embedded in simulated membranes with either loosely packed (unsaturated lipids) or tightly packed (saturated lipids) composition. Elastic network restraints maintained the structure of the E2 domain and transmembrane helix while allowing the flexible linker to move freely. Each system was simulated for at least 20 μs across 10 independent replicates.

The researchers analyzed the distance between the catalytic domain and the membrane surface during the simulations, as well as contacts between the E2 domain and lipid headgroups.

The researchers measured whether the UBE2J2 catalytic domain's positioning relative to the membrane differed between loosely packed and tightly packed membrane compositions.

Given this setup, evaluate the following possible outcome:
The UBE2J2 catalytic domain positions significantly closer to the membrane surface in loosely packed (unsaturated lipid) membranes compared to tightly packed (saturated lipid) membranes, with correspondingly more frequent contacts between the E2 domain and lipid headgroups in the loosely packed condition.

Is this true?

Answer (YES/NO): NO